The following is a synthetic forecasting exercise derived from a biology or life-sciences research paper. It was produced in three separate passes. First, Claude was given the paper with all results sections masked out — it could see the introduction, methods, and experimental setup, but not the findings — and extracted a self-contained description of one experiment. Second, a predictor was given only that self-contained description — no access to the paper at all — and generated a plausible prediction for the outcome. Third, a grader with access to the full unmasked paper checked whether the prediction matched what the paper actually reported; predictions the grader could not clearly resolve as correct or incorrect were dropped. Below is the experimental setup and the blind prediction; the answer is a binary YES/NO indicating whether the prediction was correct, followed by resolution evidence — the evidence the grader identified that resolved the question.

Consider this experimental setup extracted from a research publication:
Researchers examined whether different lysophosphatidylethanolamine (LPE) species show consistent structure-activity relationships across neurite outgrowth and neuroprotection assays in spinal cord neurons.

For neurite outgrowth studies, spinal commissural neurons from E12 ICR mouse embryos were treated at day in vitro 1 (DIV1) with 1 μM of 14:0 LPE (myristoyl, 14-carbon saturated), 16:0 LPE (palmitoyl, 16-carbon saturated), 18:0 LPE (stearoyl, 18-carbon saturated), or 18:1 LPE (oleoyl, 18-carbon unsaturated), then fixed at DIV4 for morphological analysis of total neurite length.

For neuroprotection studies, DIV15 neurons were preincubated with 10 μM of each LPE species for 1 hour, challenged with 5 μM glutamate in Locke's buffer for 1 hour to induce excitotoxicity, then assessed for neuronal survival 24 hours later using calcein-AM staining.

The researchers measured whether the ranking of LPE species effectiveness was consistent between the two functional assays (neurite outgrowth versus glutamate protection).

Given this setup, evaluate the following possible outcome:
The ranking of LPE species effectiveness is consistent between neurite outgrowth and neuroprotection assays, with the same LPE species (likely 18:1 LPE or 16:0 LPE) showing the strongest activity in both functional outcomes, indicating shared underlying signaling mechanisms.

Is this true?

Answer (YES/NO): NO